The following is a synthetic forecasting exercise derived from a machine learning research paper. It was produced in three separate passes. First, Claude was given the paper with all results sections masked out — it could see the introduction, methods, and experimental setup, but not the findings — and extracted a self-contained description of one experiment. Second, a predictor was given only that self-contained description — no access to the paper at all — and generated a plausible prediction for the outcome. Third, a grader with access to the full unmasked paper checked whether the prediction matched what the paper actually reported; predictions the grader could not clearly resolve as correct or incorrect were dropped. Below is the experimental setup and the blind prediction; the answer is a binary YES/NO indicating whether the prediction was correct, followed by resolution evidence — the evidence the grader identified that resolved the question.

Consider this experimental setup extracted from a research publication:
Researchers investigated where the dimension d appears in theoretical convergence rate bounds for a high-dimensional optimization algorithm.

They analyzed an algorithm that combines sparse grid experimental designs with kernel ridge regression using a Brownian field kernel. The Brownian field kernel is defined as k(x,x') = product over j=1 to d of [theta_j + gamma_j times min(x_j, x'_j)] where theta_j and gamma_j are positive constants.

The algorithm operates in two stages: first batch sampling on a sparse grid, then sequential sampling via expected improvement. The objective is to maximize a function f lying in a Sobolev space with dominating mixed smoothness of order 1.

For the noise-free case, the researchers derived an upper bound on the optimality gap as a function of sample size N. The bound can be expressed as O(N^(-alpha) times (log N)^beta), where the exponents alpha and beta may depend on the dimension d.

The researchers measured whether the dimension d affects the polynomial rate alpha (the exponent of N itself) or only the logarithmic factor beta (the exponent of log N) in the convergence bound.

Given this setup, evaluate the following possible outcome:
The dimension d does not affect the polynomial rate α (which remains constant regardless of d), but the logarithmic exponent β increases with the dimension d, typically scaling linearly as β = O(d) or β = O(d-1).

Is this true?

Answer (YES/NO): YES